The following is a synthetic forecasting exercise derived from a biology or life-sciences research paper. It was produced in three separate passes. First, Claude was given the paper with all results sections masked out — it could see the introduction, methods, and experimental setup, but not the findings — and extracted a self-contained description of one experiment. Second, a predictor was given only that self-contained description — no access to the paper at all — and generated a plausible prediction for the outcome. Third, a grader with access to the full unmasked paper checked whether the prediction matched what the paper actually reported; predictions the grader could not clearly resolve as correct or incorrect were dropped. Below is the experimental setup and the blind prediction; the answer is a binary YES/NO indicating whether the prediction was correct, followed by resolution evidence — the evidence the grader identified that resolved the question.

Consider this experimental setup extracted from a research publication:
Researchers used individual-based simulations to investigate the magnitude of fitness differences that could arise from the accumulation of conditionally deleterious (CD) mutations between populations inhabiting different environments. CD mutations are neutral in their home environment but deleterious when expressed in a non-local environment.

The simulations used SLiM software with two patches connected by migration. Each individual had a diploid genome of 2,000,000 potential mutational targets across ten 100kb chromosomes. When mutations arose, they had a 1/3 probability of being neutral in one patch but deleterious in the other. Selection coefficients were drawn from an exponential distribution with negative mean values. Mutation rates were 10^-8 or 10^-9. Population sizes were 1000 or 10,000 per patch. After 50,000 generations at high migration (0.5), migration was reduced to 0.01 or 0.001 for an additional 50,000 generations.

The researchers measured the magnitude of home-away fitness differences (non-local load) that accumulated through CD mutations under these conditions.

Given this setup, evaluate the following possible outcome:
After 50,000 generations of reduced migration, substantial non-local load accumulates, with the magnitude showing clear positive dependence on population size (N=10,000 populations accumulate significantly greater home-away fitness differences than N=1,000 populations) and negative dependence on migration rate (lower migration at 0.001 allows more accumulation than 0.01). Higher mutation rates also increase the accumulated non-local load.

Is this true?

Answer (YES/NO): NO